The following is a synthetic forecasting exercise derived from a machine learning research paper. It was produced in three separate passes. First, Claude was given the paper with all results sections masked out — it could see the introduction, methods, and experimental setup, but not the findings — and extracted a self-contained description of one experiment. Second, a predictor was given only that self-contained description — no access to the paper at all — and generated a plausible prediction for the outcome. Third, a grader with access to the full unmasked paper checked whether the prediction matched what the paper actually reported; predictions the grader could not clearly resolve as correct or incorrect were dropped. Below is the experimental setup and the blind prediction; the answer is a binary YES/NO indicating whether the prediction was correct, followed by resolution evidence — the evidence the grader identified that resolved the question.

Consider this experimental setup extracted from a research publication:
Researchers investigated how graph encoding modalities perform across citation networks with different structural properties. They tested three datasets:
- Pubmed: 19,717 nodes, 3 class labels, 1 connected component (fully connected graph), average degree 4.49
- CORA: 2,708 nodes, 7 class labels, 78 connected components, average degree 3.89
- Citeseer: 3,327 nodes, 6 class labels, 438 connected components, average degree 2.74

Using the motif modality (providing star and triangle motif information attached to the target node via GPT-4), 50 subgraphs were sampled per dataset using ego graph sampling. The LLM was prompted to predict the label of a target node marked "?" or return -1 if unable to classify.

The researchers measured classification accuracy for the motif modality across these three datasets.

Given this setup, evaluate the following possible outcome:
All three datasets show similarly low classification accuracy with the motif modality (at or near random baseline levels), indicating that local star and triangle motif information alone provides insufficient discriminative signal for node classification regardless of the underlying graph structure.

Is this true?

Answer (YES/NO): NO